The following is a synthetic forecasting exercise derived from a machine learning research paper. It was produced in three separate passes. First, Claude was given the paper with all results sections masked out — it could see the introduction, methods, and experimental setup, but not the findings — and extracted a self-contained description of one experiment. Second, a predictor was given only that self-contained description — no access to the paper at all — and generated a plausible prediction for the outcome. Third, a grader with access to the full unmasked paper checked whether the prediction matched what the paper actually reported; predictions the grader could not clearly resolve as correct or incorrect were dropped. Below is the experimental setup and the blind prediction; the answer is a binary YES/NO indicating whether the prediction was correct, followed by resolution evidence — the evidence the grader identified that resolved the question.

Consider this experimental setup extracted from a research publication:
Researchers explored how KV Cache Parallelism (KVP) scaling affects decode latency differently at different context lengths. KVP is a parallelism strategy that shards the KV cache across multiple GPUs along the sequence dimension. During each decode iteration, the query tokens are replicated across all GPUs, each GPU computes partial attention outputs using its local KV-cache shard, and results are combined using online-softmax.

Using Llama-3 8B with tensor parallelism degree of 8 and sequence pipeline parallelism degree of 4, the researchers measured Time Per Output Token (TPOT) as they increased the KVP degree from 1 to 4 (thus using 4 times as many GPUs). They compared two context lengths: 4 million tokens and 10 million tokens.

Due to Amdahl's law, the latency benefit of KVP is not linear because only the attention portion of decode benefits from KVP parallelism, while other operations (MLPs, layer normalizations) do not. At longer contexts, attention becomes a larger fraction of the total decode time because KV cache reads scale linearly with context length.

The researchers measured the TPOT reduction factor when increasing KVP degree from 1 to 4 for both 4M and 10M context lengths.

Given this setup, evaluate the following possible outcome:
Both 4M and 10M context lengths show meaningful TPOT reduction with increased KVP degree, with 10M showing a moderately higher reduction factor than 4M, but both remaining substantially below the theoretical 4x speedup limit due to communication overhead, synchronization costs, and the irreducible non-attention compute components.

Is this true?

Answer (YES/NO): YES